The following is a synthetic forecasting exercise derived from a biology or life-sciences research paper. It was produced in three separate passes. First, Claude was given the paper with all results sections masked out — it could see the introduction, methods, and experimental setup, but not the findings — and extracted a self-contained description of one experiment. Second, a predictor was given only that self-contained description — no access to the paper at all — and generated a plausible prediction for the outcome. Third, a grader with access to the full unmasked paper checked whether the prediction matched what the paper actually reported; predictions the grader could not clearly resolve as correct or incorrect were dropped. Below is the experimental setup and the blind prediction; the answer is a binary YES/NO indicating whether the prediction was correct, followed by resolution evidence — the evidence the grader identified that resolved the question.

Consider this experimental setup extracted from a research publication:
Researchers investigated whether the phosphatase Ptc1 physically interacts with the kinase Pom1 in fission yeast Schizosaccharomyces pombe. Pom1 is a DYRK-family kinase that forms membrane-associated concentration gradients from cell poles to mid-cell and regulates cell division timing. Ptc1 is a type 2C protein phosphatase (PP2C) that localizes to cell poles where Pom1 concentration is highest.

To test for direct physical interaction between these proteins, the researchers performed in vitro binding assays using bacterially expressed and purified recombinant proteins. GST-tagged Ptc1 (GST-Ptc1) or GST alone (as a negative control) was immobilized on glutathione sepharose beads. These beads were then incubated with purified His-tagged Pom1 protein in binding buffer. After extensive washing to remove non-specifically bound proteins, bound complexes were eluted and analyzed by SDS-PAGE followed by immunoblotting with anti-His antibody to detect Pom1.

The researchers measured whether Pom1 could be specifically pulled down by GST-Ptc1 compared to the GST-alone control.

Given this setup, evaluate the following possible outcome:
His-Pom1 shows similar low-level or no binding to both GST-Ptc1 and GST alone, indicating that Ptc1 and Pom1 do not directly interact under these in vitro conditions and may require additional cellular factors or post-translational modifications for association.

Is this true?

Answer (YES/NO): NO